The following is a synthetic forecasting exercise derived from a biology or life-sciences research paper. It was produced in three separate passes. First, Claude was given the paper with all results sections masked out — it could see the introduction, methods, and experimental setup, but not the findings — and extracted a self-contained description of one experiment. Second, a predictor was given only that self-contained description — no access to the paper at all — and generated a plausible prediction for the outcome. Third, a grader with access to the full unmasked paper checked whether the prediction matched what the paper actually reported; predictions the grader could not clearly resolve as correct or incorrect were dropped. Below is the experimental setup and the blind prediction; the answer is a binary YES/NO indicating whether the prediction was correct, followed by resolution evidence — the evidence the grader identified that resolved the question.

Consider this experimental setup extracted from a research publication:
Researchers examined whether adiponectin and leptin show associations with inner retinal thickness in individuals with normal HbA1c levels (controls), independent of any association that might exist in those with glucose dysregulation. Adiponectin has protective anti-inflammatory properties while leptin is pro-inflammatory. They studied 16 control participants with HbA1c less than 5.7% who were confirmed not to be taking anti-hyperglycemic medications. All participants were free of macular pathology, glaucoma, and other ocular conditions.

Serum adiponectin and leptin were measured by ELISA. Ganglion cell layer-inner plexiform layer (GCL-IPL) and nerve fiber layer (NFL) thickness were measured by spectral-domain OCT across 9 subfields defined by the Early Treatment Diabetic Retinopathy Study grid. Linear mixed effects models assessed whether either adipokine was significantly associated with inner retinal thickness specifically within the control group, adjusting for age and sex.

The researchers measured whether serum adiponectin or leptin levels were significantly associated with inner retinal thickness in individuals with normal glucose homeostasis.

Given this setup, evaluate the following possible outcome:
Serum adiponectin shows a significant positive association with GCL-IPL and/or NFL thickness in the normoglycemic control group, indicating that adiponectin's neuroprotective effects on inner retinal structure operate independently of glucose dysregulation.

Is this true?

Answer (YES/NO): NO